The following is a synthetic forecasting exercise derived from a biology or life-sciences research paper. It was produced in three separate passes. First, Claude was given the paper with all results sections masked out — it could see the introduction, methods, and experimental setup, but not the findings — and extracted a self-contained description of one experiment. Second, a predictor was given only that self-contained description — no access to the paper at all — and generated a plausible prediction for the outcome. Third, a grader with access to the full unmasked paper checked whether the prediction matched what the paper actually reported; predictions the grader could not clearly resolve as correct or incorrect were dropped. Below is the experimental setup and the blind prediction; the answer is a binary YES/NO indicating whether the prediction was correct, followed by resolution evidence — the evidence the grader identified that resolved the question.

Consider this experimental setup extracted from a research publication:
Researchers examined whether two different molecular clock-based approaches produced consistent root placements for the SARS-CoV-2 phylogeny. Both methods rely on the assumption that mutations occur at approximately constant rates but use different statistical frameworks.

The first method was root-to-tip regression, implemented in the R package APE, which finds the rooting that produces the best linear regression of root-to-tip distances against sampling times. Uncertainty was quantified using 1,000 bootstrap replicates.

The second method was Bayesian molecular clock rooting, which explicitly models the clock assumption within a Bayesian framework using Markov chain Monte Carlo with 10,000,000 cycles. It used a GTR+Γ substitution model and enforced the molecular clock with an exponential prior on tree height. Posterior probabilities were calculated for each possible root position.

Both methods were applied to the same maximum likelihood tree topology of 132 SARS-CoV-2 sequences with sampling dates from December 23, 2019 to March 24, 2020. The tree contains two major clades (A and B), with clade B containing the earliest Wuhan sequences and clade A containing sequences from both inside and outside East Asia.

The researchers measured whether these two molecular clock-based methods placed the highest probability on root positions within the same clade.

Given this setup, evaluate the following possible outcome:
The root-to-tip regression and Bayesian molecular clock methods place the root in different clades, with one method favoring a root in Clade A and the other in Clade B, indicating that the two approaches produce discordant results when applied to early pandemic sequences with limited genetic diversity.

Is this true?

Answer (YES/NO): NO